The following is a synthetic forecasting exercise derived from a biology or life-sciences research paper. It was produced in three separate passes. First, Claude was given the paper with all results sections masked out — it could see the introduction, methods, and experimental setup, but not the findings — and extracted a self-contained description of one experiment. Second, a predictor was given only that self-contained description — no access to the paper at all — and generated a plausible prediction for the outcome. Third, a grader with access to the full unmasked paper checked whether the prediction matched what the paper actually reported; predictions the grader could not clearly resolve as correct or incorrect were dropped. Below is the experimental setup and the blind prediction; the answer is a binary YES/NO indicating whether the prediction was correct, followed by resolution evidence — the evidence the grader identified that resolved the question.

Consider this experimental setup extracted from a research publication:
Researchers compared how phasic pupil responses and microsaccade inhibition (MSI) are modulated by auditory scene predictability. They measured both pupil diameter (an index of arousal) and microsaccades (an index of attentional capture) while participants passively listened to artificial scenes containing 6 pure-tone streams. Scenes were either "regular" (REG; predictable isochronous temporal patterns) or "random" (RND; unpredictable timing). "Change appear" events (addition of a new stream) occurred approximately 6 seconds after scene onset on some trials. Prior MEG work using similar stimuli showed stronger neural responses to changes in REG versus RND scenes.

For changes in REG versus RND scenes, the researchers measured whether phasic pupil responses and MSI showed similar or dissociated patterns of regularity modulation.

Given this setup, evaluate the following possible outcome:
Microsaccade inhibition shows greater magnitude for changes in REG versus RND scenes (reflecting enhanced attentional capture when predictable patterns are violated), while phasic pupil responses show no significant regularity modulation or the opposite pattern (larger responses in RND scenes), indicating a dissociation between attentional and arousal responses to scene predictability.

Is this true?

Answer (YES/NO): YES